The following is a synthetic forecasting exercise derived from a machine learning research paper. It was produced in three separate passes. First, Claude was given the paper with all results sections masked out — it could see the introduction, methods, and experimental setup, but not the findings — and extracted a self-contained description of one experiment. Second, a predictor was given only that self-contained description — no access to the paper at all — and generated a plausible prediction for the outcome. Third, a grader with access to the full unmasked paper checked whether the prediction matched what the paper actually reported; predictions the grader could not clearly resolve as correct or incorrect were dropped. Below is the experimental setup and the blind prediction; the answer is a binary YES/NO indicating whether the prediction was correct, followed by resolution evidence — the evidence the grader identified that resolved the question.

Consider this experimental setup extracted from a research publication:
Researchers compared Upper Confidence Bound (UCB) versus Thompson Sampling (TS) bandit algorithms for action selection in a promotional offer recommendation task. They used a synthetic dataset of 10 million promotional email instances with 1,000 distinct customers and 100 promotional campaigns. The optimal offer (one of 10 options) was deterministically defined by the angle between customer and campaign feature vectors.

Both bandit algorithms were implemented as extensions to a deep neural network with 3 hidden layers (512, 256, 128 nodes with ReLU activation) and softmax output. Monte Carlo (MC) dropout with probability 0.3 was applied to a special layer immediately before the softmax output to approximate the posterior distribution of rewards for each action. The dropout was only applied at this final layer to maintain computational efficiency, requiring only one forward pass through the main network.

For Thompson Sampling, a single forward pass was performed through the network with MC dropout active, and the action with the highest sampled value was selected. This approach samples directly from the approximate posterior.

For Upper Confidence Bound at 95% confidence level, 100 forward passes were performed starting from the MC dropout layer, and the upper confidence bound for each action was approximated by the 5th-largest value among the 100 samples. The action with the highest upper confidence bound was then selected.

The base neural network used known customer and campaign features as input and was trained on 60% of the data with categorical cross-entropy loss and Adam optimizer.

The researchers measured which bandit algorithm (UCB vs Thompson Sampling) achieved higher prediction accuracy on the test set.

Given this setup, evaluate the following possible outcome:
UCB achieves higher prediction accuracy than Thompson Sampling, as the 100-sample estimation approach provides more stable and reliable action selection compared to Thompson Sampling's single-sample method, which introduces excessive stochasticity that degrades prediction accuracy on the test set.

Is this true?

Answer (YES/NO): YES